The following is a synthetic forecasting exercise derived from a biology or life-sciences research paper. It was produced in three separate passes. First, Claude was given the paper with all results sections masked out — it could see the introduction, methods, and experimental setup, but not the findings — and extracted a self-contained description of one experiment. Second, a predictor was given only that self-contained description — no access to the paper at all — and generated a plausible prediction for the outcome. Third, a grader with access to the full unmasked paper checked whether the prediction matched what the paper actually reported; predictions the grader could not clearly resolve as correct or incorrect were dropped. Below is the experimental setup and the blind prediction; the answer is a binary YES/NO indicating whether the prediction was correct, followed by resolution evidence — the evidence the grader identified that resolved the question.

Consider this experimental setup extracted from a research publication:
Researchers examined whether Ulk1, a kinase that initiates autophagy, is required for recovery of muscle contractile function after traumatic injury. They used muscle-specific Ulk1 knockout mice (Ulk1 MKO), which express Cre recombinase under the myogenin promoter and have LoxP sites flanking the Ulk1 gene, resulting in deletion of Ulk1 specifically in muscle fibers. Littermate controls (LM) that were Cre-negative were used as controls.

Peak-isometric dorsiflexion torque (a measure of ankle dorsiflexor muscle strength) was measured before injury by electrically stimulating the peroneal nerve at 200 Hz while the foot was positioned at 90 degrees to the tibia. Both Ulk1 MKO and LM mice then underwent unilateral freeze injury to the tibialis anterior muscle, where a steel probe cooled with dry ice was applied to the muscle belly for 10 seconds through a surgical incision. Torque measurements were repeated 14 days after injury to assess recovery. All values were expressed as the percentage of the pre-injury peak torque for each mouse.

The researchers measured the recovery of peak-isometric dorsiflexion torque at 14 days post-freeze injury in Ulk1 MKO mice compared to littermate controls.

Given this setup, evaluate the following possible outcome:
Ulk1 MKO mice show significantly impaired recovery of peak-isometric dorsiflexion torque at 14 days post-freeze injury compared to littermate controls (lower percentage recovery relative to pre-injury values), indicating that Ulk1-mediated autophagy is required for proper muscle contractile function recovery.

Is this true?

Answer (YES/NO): NO